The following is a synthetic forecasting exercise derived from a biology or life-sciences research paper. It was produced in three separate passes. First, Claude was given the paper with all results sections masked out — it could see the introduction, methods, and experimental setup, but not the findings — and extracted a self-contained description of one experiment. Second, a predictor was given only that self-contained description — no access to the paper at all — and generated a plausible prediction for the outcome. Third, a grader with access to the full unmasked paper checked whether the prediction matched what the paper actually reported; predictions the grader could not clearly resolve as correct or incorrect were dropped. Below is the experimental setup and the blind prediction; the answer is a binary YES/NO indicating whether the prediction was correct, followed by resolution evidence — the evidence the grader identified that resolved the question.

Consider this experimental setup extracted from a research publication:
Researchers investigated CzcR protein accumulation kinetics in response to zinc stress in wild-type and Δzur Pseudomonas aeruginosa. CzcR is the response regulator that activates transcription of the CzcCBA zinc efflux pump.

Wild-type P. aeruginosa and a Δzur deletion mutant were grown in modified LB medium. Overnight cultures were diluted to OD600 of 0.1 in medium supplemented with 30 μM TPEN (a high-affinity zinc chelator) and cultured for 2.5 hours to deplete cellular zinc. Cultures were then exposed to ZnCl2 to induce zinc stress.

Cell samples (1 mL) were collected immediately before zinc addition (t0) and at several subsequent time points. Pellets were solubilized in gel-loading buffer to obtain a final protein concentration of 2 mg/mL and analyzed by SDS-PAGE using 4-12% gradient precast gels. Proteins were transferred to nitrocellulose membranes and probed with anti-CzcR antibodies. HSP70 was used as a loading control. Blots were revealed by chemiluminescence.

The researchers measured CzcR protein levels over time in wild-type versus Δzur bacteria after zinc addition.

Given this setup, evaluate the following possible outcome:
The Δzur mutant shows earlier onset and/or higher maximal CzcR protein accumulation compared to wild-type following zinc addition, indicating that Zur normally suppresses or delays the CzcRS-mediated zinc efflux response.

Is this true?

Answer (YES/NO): NO